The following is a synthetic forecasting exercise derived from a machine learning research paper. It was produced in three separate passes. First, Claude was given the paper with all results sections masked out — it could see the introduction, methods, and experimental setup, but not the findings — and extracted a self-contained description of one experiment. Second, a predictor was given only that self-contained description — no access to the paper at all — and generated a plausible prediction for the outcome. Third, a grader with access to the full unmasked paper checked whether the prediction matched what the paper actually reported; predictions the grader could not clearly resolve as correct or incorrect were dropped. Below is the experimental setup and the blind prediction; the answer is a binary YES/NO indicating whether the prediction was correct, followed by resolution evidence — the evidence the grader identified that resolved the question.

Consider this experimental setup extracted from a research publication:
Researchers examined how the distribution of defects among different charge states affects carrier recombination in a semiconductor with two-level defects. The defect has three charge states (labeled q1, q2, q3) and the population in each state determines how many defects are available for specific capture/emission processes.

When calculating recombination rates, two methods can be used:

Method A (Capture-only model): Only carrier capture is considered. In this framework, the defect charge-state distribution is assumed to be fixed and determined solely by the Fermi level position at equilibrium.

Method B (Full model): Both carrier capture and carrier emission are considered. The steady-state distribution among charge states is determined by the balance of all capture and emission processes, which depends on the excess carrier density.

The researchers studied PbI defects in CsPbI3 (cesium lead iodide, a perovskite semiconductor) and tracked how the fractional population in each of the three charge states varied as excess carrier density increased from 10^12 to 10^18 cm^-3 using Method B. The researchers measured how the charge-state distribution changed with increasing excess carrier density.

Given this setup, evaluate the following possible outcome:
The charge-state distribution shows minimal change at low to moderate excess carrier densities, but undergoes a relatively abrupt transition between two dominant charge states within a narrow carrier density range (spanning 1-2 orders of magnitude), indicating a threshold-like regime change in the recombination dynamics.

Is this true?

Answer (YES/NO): NO